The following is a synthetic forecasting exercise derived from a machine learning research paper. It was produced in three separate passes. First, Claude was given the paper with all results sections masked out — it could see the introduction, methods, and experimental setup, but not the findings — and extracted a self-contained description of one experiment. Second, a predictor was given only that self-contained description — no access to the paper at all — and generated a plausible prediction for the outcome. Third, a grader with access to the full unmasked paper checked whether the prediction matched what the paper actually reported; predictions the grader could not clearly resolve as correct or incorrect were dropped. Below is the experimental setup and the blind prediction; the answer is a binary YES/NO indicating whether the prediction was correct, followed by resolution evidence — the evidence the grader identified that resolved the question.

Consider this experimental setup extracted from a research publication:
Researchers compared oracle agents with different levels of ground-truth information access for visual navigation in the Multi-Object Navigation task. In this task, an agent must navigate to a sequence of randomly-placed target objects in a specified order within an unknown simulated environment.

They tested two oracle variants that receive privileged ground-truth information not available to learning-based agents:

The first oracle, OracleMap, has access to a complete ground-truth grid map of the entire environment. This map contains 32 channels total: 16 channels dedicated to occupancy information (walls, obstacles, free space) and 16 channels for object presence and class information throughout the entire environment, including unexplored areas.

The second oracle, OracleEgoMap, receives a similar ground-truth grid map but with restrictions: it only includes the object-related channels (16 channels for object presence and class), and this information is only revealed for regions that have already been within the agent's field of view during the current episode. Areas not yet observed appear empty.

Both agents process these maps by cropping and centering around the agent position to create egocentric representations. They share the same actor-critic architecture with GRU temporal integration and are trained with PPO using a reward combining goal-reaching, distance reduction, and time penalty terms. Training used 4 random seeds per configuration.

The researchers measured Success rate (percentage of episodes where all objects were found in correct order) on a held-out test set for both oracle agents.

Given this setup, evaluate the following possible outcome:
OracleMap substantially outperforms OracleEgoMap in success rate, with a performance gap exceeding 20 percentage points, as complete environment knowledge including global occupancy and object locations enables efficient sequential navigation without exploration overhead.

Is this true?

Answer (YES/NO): NO